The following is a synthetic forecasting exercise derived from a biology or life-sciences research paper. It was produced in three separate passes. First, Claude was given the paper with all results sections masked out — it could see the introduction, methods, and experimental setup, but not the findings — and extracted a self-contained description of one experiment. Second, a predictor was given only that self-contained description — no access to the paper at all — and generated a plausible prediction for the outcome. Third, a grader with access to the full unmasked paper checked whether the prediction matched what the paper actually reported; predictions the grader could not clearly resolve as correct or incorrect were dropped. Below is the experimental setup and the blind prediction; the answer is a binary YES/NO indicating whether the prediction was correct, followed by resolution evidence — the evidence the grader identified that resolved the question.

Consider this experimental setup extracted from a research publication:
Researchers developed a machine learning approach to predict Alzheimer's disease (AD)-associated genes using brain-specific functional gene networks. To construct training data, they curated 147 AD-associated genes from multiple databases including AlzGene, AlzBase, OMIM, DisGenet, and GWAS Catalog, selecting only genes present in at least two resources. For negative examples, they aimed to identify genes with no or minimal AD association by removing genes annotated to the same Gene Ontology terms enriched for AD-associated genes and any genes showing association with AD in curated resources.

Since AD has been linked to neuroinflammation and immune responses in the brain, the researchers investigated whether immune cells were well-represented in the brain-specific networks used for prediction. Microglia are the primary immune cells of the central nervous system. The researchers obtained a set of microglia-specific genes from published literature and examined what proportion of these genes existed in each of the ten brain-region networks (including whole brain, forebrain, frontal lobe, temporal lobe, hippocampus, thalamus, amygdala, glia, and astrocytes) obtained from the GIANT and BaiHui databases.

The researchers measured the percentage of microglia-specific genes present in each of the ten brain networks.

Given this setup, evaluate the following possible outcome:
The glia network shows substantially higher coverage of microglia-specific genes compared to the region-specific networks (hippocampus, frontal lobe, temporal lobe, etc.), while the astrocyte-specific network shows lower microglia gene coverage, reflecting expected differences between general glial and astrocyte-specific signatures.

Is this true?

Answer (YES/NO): NO